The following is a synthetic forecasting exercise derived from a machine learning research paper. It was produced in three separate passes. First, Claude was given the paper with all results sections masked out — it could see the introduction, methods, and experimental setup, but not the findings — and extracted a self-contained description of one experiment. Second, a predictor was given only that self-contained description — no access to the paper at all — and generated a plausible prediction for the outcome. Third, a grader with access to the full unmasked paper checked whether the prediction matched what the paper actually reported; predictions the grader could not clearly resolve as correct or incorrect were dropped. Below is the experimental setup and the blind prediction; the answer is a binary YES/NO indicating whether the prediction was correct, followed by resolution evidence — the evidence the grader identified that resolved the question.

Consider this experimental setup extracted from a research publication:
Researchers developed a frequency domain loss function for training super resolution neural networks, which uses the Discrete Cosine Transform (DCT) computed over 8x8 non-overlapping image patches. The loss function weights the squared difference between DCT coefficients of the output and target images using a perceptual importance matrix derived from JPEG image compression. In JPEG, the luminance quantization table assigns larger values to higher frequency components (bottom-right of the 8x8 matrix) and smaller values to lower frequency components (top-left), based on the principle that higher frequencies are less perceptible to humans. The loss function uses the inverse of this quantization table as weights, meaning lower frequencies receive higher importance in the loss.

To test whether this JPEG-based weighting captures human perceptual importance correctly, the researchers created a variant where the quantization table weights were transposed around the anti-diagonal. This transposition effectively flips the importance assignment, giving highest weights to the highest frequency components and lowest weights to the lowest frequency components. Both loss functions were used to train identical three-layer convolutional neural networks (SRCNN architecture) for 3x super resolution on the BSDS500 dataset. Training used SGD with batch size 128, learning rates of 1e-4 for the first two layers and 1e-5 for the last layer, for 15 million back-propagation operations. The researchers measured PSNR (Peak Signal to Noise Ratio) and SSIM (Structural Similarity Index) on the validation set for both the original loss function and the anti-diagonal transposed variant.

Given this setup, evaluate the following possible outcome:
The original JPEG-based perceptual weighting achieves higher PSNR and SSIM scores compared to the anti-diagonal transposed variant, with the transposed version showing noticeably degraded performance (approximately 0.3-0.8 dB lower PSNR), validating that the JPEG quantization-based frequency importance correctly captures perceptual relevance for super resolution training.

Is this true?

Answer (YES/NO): YES